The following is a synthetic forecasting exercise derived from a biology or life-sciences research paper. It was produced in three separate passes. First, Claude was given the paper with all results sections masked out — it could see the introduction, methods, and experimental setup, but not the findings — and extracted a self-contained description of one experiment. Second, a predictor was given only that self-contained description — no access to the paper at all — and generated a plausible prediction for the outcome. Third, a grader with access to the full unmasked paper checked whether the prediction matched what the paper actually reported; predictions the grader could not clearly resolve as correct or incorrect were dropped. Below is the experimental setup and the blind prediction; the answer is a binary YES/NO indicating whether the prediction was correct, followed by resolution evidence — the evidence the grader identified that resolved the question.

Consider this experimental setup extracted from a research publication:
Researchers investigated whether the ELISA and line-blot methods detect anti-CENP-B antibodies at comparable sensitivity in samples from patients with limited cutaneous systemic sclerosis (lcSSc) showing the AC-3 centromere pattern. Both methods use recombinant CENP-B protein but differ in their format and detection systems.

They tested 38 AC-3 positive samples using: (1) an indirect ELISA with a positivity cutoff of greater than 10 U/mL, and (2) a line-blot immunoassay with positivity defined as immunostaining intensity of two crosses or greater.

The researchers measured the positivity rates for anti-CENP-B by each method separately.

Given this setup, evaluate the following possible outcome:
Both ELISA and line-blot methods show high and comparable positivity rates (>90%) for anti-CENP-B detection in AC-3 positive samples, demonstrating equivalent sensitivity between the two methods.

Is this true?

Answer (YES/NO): NO